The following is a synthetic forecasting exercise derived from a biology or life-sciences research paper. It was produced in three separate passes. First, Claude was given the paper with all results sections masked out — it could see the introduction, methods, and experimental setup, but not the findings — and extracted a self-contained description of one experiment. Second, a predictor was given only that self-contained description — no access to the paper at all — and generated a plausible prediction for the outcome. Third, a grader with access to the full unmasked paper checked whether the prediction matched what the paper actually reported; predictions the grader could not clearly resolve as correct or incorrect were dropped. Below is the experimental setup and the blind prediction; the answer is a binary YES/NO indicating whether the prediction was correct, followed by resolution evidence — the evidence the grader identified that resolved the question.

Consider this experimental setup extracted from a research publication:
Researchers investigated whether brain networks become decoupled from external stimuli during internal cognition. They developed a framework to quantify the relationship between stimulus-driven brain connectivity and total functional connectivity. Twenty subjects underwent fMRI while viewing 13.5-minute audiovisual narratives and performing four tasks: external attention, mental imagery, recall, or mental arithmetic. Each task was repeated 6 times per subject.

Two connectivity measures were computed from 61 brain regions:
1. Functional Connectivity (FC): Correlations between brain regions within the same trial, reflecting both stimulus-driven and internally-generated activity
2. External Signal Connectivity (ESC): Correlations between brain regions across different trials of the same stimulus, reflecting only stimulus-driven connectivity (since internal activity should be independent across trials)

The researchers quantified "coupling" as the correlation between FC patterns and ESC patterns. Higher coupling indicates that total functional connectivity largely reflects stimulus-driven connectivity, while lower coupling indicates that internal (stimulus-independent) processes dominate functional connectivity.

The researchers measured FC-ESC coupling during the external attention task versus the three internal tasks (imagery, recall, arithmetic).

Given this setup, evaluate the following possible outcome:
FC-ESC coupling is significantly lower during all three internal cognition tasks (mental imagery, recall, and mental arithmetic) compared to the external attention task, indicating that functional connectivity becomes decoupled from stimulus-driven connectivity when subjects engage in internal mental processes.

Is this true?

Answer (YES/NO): YES